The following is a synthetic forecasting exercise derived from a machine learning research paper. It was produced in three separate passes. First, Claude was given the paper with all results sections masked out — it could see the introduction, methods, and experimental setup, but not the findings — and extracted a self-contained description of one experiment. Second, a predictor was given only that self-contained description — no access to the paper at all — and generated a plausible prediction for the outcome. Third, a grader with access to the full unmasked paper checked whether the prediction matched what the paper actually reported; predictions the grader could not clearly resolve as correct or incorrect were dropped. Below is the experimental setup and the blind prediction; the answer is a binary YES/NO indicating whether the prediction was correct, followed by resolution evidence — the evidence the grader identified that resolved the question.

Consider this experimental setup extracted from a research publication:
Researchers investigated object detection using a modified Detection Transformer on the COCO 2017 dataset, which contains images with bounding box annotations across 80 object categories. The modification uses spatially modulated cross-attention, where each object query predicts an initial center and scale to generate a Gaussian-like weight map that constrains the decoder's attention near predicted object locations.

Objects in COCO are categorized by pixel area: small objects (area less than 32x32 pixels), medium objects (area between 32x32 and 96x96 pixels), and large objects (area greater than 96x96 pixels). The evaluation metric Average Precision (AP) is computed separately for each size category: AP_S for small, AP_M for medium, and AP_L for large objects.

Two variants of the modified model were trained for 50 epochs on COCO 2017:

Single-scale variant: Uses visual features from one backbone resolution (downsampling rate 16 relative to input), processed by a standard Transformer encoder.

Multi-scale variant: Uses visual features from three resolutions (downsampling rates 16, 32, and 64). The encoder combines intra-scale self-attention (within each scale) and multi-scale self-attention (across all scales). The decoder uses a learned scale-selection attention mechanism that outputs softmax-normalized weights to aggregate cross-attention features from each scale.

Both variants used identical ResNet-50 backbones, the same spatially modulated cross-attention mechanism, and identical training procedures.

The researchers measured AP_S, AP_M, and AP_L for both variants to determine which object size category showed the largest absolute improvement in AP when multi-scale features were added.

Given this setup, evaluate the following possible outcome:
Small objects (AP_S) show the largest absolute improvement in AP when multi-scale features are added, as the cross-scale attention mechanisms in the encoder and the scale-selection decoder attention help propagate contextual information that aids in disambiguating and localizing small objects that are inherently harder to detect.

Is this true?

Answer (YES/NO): NO